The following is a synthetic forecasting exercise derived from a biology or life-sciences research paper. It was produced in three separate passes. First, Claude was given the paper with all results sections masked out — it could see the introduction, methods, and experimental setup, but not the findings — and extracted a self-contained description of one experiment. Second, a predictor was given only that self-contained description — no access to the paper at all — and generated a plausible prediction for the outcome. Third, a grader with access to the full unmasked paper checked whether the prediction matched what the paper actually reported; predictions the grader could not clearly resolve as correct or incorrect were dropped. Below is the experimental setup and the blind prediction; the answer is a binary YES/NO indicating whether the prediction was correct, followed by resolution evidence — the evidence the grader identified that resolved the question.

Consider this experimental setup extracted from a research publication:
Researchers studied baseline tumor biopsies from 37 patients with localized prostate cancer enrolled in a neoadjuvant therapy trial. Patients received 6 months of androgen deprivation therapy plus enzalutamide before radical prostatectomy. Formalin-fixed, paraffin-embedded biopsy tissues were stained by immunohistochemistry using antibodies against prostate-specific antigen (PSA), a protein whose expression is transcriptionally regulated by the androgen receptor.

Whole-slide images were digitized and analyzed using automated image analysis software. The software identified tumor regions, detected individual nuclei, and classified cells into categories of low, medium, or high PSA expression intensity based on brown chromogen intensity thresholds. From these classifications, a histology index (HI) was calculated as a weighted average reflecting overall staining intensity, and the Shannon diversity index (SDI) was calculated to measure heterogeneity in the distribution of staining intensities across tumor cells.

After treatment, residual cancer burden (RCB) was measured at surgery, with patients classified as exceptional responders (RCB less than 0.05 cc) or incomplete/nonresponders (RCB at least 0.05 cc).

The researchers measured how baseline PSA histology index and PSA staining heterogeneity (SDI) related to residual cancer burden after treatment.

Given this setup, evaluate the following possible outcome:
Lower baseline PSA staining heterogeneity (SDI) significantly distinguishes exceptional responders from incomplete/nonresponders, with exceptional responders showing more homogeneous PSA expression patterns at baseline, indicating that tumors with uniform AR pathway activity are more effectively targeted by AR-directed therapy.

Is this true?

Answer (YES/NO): YES